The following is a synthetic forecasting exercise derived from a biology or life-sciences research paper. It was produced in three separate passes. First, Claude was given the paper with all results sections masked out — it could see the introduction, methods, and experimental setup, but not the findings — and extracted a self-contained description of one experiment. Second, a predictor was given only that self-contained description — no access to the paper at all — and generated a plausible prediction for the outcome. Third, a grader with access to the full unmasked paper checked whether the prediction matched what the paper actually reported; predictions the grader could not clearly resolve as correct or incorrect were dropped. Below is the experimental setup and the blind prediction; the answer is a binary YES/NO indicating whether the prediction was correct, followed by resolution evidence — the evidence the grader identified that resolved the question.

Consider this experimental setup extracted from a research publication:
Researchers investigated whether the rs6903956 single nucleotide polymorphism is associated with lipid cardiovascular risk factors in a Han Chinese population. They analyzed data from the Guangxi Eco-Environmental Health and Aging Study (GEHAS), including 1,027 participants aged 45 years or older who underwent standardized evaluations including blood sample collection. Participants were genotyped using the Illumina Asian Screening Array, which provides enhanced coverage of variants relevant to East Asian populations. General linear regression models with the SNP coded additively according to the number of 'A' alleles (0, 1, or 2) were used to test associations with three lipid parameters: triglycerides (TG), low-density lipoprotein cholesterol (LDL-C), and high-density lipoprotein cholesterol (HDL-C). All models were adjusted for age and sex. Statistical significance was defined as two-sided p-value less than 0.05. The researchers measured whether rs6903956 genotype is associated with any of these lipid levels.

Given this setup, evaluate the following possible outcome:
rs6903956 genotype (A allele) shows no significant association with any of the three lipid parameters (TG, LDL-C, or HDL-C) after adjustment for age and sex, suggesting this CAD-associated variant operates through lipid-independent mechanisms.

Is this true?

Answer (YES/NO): YES